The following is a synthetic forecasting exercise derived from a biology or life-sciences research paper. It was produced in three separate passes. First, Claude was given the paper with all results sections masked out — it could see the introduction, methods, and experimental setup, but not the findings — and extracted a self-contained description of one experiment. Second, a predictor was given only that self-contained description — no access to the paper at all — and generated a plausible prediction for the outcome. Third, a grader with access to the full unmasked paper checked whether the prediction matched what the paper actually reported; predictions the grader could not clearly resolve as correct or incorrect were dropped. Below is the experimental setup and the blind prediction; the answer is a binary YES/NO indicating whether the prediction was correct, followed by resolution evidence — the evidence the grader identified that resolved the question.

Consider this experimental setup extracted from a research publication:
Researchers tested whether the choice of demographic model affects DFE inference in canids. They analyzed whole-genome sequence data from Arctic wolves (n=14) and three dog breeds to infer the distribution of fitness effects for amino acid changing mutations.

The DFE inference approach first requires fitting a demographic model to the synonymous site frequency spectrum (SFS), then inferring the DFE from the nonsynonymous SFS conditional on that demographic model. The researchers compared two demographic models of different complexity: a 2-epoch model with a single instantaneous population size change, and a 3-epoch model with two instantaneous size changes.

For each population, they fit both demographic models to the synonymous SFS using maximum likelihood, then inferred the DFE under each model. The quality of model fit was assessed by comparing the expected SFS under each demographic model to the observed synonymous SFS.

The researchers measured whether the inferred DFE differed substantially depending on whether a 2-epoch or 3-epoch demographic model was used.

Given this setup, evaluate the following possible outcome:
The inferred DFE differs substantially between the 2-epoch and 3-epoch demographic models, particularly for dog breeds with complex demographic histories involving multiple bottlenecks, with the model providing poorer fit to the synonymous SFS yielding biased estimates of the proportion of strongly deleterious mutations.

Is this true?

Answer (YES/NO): NO